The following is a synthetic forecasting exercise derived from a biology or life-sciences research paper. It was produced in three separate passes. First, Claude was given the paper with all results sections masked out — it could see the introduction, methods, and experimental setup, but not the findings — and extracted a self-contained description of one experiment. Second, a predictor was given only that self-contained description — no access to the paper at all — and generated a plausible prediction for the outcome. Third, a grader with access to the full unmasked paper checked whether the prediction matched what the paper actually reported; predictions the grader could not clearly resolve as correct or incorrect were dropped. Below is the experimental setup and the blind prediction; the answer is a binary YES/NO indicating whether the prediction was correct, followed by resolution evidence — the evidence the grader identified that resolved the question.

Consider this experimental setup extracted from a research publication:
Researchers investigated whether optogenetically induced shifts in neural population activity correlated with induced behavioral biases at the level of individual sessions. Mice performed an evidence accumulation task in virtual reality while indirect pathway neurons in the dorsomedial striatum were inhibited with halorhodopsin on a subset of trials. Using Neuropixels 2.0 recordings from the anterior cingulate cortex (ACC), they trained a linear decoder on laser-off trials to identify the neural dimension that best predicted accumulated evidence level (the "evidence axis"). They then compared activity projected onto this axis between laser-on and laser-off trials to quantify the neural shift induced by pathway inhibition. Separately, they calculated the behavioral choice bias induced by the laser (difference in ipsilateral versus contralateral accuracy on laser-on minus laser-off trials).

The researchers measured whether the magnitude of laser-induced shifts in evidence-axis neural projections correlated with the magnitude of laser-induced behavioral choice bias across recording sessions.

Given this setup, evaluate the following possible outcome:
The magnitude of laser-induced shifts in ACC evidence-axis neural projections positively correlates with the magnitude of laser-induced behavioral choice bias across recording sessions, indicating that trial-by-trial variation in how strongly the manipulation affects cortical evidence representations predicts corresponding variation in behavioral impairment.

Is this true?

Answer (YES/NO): YES